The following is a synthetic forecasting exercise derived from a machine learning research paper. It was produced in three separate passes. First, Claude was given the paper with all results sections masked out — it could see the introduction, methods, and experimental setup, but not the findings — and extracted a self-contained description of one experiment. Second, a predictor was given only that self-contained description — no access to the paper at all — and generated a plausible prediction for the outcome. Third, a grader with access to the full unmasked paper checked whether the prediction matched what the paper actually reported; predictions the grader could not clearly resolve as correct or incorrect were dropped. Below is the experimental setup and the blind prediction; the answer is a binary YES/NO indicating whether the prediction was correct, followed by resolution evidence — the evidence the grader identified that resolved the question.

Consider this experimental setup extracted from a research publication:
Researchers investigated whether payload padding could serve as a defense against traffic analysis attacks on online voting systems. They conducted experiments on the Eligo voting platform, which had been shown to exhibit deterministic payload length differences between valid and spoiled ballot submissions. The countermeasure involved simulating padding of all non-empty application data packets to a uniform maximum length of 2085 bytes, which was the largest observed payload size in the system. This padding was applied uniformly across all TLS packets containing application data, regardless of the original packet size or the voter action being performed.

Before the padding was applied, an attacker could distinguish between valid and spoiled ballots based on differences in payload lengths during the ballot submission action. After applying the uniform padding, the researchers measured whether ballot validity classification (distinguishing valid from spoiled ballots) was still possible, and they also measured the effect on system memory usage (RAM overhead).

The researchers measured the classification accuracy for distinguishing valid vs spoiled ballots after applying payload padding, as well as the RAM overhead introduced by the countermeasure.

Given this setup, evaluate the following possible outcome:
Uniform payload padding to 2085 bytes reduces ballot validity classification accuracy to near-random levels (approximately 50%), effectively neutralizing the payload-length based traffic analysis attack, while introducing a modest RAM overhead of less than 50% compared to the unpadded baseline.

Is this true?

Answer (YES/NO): NO